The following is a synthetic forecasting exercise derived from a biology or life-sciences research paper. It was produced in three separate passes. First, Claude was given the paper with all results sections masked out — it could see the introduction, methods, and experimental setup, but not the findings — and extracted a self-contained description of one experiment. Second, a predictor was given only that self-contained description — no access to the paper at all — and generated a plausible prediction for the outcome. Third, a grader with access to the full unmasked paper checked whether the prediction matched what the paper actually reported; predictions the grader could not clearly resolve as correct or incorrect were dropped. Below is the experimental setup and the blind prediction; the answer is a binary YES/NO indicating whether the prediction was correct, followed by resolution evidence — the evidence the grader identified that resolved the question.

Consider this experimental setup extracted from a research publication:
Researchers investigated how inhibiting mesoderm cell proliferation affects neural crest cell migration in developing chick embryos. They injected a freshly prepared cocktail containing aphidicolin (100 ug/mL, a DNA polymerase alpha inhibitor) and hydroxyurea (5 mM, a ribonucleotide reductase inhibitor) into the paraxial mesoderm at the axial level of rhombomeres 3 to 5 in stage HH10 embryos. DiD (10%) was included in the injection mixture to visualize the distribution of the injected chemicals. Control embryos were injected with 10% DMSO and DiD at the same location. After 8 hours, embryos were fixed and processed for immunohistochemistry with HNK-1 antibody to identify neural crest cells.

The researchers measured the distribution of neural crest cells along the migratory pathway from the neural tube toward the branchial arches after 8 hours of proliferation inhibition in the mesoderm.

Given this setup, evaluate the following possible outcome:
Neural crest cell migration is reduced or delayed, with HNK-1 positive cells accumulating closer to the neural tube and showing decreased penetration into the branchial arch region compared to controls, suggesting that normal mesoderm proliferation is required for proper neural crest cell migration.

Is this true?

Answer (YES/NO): YES